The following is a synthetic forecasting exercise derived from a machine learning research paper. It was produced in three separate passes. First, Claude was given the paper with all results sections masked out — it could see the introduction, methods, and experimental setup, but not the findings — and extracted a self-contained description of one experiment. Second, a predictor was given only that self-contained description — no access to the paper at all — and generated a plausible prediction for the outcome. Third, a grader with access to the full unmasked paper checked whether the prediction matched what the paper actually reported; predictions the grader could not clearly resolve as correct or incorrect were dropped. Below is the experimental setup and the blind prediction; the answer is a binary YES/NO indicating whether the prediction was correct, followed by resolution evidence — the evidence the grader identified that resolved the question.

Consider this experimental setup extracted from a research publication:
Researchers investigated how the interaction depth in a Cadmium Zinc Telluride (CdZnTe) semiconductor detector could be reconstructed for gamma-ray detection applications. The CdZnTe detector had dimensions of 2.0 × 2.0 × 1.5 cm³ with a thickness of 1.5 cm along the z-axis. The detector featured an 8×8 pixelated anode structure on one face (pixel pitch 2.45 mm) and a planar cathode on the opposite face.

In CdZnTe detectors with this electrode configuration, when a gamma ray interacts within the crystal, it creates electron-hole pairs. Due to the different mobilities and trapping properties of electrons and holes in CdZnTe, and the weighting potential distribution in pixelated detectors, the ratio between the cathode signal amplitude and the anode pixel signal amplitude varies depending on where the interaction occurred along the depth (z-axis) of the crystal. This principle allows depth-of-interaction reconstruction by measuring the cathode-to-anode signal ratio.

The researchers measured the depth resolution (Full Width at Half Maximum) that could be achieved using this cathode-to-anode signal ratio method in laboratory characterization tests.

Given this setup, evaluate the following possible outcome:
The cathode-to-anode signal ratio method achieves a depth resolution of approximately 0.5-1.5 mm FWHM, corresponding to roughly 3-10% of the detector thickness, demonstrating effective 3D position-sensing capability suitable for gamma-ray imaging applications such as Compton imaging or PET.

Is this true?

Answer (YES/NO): NO